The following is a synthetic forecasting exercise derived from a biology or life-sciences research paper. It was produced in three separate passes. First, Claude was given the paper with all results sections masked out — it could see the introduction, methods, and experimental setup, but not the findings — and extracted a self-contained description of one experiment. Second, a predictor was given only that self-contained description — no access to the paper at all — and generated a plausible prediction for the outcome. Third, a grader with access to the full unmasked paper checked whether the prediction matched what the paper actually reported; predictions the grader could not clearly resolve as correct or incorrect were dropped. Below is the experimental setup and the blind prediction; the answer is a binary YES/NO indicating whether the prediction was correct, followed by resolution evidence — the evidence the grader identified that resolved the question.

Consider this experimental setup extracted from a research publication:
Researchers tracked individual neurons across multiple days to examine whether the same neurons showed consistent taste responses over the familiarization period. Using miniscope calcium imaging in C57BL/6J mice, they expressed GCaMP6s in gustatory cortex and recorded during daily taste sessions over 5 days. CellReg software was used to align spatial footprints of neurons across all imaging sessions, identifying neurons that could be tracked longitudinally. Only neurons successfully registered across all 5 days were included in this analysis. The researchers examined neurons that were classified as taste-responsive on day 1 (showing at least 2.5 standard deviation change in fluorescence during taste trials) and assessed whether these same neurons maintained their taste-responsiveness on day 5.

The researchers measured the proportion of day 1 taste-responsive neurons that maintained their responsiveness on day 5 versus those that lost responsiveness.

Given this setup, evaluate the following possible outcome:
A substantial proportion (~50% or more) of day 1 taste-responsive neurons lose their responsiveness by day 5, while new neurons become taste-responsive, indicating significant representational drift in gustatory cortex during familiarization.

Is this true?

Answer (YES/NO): NO